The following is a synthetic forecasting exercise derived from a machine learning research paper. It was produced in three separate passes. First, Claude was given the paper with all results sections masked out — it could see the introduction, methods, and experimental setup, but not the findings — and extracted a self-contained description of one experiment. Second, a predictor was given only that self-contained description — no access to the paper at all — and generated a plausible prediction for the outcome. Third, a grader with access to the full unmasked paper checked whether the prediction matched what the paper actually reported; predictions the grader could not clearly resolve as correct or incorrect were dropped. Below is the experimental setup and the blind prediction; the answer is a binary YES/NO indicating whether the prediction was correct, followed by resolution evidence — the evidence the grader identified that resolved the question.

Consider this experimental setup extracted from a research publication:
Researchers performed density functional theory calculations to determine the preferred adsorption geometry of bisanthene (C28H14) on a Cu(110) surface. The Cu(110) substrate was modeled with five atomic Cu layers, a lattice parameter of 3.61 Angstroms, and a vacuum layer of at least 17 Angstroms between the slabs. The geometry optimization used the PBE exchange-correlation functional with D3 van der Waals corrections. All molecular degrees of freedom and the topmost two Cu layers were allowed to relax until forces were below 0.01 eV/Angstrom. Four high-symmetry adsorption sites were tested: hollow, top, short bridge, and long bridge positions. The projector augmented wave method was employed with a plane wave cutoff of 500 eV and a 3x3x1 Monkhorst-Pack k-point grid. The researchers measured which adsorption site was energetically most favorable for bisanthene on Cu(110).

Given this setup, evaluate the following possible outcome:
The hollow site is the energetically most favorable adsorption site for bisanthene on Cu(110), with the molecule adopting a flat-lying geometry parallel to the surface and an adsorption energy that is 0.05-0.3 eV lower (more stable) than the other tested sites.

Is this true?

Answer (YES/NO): NO